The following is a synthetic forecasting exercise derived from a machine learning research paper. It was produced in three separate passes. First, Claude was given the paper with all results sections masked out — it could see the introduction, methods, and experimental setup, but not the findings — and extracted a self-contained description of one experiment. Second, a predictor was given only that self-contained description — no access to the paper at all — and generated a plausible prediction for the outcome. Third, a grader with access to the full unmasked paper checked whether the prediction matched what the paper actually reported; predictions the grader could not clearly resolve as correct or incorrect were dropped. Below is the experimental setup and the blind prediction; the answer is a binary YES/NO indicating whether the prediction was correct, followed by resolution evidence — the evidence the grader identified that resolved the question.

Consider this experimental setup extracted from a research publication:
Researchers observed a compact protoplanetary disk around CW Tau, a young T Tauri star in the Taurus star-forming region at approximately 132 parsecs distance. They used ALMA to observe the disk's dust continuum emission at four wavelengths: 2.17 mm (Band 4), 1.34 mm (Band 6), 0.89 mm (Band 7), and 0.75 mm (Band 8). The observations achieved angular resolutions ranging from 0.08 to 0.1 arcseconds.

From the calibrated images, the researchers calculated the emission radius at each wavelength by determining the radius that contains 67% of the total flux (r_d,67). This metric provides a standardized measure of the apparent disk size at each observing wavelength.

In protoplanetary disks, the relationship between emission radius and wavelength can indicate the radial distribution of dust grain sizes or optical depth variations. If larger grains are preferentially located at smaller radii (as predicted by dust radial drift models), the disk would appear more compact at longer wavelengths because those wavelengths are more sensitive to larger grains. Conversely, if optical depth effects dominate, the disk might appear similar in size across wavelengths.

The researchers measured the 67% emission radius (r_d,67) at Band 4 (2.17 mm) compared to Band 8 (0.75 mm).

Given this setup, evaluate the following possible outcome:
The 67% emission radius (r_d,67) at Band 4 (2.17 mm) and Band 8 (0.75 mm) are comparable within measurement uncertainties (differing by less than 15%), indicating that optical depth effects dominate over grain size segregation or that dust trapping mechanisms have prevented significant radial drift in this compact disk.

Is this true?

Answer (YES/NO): YES